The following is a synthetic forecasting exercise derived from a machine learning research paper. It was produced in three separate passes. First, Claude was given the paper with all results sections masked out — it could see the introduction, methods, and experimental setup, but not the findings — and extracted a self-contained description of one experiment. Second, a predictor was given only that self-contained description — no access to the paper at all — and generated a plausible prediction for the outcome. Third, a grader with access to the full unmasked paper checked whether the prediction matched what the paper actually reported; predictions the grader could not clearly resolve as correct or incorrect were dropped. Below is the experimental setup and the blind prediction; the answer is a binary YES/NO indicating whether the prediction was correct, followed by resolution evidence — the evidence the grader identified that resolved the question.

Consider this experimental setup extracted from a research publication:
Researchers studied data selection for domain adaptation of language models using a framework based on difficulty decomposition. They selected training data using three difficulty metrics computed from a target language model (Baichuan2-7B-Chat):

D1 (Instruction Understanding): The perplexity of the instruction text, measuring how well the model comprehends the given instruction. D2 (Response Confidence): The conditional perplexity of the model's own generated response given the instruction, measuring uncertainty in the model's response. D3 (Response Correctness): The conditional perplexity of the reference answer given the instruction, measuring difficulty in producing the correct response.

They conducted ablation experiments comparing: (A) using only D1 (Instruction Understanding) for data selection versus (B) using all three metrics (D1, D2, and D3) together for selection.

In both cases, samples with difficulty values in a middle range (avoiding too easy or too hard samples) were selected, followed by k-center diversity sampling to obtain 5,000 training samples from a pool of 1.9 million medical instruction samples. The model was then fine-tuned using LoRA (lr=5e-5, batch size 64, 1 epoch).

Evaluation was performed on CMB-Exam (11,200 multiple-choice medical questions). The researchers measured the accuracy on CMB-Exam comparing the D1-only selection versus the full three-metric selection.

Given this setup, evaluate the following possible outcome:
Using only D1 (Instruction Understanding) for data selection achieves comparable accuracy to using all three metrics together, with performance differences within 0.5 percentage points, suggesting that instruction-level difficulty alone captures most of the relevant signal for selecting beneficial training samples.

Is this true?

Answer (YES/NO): NO